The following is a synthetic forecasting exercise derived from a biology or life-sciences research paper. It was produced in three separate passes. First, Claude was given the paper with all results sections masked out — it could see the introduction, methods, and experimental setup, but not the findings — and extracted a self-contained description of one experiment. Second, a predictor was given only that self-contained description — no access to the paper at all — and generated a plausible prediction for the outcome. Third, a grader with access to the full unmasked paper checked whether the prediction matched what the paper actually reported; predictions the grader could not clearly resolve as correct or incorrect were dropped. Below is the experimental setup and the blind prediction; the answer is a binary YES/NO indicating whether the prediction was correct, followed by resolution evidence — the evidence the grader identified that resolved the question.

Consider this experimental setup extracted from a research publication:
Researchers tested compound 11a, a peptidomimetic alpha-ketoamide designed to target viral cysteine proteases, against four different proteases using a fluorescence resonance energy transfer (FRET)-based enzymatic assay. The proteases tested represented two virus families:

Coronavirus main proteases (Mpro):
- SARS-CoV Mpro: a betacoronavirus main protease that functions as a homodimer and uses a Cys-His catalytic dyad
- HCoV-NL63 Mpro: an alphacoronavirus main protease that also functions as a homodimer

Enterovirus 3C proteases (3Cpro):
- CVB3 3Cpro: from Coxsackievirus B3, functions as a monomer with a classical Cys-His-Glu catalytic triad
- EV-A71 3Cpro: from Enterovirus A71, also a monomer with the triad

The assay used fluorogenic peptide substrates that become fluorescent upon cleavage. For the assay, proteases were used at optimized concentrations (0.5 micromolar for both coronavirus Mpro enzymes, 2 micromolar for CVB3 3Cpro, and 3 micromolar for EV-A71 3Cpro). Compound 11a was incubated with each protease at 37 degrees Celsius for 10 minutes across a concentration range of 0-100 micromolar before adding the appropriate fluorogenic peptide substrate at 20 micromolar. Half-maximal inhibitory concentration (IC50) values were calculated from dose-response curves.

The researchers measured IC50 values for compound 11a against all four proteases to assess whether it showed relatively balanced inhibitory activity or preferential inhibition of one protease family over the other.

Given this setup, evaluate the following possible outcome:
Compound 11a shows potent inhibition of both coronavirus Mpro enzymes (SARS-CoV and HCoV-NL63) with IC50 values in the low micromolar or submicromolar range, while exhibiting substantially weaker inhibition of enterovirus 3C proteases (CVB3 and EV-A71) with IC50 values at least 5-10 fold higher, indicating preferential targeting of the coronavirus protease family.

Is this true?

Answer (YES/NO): NO